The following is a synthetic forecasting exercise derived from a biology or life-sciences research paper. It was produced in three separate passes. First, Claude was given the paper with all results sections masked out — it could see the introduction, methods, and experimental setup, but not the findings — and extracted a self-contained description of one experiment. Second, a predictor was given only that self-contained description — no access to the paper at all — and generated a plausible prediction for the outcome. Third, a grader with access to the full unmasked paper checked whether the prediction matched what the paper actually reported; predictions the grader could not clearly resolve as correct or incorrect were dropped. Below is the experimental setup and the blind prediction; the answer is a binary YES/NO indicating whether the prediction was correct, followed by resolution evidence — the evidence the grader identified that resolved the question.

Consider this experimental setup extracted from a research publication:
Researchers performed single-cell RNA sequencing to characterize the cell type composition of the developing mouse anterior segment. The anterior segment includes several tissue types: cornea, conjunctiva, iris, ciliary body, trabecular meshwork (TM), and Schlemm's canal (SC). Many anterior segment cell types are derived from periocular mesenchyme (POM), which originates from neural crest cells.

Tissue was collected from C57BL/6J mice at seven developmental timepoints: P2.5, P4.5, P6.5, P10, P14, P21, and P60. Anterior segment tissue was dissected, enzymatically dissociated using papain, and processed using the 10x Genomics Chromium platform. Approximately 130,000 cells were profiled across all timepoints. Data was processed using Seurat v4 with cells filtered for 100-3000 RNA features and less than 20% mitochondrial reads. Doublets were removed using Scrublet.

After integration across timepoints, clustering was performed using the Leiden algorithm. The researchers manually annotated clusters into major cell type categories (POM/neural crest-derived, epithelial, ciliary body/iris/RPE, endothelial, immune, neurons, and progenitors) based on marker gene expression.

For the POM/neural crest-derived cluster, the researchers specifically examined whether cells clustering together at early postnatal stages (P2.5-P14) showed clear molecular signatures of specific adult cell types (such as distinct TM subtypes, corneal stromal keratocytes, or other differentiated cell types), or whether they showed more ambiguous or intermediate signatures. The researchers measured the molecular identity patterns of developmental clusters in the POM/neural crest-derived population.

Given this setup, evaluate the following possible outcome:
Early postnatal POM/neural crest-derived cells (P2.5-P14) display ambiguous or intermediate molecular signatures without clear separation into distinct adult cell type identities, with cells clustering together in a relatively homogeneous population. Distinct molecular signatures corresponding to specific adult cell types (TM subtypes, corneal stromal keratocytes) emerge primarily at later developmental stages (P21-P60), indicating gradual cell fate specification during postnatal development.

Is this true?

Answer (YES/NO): NO